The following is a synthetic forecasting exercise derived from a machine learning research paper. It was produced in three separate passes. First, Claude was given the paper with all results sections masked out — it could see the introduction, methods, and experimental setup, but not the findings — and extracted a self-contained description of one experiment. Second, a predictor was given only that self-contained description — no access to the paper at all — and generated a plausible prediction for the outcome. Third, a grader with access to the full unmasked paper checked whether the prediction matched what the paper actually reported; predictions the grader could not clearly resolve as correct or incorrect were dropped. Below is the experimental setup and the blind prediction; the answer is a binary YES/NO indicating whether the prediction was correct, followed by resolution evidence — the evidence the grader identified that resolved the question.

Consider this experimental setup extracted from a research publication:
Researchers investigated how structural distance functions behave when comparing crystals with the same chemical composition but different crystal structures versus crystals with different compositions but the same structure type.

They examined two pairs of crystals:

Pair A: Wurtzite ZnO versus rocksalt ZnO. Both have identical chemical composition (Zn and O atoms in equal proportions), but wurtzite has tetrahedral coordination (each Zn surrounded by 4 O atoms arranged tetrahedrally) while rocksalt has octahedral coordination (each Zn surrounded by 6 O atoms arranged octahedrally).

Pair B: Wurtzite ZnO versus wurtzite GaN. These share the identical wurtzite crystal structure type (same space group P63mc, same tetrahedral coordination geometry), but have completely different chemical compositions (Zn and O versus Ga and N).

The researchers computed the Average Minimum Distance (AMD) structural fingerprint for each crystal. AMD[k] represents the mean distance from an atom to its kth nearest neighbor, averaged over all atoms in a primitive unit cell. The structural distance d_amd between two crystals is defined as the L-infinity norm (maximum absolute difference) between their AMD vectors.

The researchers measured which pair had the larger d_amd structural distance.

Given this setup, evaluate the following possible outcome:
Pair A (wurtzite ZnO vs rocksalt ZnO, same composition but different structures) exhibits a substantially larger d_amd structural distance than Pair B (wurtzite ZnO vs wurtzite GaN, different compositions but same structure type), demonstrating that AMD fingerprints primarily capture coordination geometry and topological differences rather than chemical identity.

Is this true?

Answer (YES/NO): YES